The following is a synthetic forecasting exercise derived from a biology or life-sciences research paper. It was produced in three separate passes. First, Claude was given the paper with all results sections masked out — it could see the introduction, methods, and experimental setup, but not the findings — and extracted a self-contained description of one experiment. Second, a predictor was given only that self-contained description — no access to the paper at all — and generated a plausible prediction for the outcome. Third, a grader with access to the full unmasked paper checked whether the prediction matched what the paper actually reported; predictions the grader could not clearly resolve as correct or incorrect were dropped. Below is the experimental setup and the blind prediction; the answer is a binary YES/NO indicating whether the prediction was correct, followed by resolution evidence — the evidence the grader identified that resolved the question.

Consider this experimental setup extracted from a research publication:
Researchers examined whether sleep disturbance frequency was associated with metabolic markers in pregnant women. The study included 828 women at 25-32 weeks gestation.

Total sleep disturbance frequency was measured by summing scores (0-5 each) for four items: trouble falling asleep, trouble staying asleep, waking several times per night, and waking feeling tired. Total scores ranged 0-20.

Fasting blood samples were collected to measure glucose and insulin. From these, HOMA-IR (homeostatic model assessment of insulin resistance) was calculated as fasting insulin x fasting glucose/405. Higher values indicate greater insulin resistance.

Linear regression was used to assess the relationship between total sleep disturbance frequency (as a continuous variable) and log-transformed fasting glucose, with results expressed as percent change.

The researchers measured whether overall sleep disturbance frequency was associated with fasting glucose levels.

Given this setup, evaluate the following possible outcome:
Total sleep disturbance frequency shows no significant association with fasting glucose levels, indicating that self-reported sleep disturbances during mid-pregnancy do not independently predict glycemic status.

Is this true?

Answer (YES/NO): YES